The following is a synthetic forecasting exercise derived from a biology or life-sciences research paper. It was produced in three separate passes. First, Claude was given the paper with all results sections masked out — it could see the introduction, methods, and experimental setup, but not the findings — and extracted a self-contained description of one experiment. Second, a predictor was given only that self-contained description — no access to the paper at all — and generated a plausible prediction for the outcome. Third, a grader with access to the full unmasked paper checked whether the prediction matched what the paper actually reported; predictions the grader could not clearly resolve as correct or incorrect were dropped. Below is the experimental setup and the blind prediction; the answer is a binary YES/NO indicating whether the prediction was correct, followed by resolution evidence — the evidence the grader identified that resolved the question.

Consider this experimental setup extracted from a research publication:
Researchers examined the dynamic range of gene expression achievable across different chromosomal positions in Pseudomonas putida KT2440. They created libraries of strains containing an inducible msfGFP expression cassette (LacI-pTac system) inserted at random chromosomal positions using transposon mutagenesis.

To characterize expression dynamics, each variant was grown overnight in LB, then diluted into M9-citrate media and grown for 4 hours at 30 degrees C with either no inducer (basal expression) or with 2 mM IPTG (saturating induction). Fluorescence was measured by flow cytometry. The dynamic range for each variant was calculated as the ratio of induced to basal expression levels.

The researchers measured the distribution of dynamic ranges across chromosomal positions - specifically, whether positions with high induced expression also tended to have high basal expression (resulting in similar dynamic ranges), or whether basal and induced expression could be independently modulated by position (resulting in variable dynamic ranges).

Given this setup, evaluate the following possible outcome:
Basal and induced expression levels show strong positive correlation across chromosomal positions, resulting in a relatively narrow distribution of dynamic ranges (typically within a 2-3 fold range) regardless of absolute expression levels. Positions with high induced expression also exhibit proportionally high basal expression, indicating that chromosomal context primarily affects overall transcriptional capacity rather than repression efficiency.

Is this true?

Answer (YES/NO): NO